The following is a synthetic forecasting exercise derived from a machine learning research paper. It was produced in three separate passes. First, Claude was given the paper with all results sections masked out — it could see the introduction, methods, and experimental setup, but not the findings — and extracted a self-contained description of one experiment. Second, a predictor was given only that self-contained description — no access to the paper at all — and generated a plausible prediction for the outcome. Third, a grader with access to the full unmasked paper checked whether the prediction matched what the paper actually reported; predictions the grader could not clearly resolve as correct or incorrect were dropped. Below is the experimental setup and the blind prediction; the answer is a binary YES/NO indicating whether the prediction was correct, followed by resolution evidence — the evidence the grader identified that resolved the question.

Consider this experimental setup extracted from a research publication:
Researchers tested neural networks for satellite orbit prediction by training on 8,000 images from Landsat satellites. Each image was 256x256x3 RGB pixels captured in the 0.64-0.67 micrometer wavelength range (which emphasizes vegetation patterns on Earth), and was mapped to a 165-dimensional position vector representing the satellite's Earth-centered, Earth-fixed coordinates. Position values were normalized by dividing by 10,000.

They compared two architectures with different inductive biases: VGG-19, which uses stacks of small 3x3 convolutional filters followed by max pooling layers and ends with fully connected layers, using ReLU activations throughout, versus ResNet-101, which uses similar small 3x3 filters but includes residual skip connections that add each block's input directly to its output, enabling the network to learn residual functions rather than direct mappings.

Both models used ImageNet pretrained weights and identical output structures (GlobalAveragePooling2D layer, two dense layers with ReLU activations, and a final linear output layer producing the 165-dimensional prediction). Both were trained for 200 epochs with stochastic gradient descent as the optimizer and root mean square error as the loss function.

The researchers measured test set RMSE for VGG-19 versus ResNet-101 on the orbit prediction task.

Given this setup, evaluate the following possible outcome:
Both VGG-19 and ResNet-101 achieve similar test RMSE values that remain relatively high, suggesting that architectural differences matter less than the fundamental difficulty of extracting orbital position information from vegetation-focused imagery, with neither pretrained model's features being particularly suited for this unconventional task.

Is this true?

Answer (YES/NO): NO